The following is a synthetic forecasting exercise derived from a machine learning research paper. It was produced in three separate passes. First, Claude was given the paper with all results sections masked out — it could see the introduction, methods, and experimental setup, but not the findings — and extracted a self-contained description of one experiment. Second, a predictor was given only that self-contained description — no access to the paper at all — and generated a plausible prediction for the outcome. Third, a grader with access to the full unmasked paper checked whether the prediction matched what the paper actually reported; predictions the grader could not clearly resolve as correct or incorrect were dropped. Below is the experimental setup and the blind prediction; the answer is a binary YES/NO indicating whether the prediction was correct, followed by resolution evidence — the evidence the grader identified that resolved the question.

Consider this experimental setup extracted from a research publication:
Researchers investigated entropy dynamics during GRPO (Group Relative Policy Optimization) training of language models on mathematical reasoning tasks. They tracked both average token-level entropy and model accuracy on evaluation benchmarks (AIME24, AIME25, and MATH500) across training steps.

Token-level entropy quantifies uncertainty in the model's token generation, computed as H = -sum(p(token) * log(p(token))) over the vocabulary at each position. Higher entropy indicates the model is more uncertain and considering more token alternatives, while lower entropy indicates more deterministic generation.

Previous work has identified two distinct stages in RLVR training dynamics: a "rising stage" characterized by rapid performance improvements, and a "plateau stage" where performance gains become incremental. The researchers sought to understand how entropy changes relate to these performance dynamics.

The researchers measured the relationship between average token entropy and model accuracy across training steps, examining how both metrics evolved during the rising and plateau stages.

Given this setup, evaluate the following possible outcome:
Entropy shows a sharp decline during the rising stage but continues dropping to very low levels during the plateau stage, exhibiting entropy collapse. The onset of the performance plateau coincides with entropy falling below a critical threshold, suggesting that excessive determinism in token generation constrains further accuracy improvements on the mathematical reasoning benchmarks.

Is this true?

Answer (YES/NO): NO